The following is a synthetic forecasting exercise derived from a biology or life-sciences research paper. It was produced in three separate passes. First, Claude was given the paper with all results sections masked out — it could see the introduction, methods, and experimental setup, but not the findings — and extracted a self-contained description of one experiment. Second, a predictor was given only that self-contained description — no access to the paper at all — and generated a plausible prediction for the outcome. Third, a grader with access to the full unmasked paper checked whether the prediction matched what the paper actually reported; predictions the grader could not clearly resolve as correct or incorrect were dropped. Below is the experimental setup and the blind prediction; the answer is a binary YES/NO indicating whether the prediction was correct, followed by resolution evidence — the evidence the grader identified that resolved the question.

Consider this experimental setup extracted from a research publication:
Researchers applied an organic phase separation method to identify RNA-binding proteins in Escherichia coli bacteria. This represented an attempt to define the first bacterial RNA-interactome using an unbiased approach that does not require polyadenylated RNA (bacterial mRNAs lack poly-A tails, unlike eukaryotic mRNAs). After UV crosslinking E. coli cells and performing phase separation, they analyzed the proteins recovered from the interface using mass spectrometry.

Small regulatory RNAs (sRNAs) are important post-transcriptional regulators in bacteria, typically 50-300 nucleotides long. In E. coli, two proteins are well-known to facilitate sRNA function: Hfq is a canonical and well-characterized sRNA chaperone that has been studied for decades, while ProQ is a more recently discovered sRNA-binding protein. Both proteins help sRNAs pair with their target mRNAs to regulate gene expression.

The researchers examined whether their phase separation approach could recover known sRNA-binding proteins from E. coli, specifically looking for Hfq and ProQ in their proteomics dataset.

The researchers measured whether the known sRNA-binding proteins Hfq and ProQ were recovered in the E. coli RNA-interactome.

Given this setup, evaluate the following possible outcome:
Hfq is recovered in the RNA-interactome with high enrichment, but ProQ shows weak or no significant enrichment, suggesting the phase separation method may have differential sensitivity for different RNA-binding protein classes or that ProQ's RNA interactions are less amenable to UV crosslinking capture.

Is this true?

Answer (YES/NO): NO